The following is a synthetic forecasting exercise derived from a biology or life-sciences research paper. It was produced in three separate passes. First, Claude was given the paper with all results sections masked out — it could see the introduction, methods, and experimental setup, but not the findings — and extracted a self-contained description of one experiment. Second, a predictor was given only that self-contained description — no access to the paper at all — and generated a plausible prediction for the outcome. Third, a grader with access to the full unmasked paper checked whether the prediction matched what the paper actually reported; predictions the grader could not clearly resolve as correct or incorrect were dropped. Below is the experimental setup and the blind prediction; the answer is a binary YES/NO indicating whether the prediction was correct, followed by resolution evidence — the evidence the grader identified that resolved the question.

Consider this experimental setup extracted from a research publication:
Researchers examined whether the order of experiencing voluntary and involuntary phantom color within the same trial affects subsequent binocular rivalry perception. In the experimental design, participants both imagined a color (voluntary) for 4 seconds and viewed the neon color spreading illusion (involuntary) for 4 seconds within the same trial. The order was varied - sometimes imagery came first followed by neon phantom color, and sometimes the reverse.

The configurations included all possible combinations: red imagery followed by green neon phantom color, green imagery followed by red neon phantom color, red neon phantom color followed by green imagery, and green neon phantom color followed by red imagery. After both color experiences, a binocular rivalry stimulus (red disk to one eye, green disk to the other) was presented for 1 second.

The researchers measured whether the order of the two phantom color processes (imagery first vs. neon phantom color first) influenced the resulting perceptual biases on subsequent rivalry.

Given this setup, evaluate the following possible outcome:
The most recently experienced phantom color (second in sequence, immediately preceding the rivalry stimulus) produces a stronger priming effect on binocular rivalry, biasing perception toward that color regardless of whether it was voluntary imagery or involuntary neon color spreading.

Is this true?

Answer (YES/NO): NO